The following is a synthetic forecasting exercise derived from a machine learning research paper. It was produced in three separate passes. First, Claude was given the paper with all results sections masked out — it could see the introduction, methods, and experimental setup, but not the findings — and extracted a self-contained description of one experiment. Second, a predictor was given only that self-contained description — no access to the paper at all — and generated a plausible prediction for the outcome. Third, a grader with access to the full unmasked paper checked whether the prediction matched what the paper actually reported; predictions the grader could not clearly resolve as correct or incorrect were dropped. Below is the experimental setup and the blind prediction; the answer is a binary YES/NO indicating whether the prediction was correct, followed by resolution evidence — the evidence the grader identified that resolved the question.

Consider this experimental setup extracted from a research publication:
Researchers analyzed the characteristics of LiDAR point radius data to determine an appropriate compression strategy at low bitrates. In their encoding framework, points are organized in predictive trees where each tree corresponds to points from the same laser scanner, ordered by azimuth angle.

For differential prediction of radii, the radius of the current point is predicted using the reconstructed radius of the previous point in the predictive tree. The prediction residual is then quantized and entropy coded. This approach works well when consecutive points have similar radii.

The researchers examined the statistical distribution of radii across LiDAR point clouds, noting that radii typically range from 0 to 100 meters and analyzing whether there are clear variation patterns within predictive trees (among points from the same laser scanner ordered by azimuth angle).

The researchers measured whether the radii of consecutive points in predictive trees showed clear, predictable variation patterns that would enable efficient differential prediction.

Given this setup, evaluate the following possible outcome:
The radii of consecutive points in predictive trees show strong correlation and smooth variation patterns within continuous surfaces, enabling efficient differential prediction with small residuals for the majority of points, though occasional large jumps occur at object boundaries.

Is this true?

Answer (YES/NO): NO